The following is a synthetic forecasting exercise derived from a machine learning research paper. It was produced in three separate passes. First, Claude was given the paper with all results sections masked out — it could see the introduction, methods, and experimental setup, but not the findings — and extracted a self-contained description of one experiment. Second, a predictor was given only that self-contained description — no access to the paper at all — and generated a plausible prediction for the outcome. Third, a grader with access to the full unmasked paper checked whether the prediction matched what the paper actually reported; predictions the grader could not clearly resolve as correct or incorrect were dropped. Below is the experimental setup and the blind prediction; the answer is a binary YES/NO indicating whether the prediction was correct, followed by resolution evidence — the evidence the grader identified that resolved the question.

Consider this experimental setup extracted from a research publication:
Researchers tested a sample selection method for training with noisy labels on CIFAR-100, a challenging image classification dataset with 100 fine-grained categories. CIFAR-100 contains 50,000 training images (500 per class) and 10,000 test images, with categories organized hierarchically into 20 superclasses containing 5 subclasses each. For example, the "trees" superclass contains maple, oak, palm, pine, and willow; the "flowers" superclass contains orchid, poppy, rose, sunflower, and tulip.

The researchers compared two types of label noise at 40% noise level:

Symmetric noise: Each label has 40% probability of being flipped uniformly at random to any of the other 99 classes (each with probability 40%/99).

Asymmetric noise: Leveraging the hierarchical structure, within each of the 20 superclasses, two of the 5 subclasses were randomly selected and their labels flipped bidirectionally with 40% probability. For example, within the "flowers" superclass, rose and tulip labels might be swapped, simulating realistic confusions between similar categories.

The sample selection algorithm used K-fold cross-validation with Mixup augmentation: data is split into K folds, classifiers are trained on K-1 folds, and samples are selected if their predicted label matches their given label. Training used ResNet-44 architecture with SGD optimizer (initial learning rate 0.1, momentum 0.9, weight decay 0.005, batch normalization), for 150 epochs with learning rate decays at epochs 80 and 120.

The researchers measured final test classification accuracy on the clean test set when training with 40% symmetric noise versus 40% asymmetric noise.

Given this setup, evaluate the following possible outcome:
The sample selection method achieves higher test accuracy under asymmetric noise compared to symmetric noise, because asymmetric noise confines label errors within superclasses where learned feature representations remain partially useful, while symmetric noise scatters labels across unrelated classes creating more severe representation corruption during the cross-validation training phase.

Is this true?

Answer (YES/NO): YES